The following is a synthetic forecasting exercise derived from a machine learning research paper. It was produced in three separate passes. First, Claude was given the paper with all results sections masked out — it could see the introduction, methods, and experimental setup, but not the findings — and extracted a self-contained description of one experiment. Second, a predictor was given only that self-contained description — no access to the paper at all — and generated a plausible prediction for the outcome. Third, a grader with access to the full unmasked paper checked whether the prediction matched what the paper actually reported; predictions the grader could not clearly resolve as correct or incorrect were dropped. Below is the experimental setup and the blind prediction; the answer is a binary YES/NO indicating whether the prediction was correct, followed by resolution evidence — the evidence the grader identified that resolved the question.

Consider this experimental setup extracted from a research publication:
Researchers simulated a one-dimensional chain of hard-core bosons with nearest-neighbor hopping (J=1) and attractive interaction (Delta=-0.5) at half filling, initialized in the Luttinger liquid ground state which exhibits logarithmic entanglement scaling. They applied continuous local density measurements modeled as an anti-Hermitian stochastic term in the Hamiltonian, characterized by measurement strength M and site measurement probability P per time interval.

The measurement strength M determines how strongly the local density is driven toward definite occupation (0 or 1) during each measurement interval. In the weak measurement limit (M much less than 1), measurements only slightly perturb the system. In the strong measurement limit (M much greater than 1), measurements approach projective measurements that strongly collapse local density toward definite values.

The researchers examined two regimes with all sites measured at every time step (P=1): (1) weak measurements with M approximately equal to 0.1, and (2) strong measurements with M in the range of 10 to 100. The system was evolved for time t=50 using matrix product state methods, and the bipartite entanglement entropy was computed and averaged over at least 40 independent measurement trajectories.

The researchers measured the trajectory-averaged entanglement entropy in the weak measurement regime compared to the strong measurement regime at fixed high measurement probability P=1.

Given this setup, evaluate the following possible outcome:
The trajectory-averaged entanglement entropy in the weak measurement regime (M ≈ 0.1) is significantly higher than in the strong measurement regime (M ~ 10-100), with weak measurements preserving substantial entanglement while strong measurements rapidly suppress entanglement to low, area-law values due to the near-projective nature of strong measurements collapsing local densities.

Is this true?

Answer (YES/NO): NO